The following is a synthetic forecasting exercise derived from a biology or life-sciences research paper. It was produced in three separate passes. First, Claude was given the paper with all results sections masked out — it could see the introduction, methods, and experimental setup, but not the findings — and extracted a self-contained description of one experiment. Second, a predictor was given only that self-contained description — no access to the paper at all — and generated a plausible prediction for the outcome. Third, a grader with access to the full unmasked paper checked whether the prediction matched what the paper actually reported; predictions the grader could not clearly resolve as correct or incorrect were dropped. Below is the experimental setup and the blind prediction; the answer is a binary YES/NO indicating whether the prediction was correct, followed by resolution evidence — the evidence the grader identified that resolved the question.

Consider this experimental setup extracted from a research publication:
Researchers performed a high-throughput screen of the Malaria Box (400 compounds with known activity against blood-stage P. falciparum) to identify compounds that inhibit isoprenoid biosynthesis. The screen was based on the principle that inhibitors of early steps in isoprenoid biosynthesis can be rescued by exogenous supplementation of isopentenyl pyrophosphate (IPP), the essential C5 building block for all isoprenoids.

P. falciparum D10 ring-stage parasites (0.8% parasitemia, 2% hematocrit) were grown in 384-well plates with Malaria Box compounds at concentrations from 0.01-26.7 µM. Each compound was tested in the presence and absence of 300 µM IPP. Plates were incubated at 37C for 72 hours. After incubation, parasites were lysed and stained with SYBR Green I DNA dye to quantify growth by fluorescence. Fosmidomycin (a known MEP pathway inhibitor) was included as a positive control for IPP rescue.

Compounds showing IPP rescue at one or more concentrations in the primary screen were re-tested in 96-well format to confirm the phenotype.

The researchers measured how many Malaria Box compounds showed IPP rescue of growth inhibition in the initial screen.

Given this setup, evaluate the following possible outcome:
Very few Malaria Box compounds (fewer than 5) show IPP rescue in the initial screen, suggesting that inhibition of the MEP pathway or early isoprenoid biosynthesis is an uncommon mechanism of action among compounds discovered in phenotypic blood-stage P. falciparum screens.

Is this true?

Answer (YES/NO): YES